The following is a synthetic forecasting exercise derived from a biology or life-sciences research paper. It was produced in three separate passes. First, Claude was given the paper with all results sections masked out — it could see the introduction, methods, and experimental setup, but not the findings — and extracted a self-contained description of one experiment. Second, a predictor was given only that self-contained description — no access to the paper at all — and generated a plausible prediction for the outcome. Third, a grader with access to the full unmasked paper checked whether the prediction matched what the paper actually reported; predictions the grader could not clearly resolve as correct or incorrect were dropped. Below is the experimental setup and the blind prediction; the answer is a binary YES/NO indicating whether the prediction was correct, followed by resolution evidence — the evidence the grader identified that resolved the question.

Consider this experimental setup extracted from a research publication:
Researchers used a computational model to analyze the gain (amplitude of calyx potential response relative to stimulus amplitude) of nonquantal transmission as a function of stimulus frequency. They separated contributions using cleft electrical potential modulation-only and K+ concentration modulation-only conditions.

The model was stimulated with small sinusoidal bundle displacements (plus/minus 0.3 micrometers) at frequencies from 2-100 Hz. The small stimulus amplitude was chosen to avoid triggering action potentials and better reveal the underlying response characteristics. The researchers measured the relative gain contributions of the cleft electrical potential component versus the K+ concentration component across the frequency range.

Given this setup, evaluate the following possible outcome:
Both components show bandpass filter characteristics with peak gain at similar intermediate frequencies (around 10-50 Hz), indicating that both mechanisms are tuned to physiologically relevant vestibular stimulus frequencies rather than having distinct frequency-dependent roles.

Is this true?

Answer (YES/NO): NO